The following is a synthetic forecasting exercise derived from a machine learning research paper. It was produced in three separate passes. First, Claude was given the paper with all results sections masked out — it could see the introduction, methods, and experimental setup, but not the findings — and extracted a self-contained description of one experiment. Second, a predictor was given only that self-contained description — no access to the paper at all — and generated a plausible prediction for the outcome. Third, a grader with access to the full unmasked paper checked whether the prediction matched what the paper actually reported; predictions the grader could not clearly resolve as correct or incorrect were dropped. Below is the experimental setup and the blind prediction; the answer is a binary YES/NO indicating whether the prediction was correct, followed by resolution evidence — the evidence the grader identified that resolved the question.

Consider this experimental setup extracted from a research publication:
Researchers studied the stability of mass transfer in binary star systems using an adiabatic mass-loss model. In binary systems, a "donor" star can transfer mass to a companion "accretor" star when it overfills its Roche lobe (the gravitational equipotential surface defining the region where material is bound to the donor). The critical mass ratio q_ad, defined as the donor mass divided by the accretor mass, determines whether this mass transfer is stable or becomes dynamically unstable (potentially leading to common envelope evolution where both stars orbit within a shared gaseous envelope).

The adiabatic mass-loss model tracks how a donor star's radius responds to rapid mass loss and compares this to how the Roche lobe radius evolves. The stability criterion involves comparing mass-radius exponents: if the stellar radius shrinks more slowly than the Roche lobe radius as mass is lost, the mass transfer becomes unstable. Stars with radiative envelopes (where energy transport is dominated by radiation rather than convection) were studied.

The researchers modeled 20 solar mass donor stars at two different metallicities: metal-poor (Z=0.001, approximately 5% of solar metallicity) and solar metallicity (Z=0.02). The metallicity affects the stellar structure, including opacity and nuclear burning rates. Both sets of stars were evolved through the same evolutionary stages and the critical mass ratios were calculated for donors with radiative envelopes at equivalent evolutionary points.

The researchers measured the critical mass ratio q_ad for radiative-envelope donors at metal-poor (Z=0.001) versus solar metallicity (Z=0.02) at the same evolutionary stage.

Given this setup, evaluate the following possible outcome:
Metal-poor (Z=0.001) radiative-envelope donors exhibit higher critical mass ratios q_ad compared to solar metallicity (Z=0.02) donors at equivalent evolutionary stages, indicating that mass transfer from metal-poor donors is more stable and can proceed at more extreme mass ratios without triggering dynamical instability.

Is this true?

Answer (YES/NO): NO